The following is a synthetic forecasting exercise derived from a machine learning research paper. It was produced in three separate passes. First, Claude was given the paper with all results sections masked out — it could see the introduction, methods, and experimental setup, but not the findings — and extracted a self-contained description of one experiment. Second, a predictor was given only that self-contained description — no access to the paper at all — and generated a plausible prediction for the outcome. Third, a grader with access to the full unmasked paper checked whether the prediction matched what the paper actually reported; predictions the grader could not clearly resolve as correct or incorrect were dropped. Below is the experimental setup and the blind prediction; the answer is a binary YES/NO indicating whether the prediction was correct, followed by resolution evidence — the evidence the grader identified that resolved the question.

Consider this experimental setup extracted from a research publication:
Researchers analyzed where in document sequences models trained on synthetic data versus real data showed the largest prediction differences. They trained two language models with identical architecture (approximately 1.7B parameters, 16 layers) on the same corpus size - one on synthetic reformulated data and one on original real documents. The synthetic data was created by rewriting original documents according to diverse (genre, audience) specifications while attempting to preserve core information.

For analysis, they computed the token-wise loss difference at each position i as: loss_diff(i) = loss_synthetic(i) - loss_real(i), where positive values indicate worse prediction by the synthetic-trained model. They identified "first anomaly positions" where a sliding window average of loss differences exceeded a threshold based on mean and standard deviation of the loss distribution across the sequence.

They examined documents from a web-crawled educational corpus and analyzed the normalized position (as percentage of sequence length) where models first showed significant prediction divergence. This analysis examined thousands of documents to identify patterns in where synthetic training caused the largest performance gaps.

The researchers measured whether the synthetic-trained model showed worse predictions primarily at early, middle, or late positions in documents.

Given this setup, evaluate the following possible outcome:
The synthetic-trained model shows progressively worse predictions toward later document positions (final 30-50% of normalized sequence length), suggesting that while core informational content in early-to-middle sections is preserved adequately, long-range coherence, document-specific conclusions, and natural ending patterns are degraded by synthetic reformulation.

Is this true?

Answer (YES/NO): YES